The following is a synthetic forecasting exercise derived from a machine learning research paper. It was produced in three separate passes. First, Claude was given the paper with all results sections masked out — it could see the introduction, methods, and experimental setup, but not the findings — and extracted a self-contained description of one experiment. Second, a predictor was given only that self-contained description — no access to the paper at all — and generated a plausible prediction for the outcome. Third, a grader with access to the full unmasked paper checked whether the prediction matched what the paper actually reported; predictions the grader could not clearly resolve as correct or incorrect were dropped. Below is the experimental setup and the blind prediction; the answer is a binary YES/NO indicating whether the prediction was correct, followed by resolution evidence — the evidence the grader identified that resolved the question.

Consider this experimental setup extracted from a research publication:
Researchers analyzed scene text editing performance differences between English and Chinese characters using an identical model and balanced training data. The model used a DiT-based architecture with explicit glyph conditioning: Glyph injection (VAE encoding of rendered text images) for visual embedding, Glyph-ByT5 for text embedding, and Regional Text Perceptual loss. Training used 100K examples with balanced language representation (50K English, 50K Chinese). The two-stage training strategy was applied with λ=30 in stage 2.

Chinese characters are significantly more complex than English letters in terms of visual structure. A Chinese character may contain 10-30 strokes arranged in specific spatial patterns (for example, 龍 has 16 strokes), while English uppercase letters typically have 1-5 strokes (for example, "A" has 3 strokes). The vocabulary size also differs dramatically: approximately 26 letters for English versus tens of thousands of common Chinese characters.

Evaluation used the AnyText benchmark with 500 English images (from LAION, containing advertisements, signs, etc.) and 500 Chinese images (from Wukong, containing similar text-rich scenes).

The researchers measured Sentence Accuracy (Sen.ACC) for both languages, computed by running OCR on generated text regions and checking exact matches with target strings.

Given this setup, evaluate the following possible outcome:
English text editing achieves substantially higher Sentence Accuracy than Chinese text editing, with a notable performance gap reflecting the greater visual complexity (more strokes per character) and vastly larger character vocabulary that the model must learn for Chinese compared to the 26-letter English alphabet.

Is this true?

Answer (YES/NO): YES